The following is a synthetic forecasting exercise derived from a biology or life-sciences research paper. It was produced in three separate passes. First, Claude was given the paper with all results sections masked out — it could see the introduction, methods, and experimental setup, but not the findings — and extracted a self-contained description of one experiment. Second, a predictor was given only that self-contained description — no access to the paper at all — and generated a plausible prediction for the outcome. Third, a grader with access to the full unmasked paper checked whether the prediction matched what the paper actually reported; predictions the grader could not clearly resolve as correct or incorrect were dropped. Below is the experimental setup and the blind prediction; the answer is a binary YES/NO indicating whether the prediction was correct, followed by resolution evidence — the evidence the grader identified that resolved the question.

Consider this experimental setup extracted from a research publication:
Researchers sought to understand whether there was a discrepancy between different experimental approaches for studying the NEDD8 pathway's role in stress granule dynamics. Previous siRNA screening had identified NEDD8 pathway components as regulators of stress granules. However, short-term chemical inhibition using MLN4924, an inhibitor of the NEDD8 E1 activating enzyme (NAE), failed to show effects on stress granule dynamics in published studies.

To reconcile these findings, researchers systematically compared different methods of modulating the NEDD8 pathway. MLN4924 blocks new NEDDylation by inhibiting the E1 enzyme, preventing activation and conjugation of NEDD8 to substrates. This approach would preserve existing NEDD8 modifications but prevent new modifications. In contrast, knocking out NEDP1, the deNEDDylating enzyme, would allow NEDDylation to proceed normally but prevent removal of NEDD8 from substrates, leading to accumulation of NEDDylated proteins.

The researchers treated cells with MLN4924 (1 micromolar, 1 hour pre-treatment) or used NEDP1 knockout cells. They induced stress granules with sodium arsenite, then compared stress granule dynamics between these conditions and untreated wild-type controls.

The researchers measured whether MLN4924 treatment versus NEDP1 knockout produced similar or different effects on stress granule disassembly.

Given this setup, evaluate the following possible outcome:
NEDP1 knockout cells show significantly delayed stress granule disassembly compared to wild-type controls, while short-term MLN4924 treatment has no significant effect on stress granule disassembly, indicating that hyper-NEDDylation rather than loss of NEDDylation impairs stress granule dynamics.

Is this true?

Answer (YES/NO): NO